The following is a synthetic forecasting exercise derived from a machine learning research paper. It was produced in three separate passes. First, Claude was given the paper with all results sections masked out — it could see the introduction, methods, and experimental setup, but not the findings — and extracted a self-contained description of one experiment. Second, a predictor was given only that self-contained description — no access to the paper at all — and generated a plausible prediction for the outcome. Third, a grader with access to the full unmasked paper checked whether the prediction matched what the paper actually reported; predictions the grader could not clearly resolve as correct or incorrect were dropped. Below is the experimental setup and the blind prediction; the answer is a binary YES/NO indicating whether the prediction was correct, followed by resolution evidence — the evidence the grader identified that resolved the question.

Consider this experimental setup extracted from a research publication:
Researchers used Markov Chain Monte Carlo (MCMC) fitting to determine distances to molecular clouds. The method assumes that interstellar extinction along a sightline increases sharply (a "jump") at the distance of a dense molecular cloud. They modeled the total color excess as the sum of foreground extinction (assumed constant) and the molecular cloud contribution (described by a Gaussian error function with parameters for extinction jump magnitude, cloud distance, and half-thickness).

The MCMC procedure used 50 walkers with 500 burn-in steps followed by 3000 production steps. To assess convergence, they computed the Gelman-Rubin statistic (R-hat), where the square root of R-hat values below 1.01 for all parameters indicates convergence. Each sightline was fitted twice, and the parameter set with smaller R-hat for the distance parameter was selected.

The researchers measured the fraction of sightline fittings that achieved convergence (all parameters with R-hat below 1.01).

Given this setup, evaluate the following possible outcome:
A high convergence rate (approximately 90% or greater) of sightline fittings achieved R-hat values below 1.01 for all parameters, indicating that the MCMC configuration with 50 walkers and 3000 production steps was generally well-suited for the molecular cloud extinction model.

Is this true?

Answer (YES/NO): NO